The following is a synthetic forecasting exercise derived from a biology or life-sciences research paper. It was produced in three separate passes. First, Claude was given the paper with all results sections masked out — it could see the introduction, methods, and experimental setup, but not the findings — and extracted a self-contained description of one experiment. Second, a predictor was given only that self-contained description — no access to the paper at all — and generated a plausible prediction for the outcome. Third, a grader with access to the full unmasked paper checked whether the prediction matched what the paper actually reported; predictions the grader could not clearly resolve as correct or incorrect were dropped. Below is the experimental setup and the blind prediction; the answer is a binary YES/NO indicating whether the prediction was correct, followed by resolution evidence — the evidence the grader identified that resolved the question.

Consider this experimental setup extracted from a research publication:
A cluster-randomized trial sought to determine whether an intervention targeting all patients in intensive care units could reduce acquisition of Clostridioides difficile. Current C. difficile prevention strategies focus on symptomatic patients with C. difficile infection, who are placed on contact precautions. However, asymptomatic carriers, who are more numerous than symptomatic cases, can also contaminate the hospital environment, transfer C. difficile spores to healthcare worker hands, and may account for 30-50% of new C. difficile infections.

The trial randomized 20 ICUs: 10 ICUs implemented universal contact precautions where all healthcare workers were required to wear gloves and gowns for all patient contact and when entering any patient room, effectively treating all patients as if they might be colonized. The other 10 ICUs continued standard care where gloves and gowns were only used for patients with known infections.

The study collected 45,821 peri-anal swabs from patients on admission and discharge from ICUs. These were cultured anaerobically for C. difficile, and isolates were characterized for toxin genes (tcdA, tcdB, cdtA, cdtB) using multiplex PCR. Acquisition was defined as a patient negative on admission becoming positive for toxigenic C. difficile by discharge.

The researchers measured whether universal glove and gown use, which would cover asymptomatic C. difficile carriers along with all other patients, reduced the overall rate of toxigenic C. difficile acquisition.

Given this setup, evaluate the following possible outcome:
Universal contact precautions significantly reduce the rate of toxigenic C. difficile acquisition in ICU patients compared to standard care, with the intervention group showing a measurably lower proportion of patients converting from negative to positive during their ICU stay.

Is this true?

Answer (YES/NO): NO